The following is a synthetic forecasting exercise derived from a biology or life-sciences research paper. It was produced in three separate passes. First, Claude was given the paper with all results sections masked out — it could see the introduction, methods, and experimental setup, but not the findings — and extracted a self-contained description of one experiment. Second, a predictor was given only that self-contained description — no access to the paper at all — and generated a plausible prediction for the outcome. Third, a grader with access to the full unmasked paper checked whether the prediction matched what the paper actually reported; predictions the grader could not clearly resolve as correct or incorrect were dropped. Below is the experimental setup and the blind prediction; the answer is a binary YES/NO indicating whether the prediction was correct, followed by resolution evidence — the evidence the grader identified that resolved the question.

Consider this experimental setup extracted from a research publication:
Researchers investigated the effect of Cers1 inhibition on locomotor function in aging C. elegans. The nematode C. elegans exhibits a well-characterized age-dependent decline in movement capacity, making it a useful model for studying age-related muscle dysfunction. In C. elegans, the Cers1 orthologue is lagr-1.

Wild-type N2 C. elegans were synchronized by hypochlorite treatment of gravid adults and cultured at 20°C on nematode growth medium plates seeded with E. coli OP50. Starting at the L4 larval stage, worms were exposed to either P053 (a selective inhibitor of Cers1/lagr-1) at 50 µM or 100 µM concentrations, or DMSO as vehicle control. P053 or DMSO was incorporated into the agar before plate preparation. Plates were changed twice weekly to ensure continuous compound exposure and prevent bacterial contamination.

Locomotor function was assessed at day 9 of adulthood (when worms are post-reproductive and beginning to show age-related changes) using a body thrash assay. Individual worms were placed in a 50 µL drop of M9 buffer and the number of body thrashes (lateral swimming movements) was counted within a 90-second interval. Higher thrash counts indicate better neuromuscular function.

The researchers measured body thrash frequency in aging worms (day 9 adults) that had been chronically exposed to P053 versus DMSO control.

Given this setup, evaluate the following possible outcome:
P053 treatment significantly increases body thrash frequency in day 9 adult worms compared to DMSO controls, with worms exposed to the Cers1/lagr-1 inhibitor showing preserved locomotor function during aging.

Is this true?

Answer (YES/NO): NO